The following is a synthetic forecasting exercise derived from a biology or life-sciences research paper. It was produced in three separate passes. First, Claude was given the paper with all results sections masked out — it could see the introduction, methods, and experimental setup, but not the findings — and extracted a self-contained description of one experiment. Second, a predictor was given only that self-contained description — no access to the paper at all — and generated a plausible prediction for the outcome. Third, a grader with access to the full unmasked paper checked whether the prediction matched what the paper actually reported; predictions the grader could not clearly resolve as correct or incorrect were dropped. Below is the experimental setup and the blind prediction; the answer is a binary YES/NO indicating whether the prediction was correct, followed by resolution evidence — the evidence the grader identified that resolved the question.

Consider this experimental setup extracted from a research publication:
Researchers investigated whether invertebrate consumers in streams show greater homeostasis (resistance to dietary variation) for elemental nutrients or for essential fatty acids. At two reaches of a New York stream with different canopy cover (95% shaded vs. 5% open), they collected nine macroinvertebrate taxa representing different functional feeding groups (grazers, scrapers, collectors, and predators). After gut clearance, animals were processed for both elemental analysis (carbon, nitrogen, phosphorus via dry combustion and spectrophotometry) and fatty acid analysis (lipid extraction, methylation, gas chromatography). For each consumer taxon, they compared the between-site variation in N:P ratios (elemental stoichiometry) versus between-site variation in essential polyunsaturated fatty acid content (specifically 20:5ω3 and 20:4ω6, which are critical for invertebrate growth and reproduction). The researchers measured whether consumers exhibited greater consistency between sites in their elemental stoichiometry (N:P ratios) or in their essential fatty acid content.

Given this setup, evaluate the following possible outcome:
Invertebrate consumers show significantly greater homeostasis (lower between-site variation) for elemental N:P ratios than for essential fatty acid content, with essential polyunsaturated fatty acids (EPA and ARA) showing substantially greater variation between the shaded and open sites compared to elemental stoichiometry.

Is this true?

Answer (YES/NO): YES